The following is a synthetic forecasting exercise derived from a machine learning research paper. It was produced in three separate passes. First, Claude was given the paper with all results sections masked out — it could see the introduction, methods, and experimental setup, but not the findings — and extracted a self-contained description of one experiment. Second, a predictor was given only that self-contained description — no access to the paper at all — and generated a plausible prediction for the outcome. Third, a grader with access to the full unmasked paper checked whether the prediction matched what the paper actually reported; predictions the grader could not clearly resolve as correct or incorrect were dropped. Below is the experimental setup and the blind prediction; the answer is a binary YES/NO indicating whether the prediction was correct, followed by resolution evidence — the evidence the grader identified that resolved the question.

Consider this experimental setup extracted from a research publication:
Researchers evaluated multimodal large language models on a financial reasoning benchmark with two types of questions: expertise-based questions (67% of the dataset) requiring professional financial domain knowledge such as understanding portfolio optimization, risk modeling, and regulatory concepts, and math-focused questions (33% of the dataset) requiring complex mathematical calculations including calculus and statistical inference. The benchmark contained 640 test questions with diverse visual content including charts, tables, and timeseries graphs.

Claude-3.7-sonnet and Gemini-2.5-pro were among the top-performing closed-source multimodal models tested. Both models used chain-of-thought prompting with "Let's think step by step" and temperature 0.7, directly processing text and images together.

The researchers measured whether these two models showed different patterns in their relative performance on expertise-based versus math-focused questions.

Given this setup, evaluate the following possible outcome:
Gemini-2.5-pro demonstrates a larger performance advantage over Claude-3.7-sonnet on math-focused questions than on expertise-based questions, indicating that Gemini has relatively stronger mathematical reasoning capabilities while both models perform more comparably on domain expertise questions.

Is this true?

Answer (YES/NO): YES